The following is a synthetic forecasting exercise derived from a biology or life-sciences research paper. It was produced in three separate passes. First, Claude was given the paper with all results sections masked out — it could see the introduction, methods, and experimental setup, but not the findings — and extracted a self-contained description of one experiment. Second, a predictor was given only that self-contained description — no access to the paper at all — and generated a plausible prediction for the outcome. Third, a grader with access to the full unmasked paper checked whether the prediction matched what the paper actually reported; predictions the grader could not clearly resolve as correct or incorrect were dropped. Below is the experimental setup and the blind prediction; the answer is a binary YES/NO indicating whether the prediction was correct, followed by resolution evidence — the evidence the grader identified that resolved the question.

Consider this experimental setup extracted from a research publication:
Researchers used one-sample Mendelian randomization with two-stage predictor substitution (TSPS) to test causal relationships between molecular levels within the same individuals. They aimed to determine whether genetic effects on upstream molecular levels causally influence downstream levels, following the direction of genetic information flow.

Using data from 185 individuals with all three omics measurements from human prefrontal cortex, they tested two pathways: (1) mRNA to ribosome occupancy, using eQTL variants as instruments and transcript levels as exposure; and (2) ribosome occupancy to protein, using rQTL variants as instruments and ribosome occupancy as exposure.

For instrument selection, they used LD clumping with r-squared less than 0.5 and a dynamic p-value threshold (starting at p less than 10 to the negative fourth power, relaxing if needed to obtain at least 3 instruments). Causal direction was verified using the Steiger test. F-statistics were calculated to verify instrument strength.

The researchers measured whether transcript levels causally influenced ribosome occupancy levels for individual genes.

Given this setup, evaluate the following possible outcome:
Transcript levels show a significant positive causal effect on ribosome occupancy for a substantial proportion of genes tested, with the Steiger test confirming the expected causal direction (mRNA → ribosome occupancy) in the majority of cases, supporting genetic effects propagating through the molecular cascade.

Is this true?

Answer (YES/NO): YES